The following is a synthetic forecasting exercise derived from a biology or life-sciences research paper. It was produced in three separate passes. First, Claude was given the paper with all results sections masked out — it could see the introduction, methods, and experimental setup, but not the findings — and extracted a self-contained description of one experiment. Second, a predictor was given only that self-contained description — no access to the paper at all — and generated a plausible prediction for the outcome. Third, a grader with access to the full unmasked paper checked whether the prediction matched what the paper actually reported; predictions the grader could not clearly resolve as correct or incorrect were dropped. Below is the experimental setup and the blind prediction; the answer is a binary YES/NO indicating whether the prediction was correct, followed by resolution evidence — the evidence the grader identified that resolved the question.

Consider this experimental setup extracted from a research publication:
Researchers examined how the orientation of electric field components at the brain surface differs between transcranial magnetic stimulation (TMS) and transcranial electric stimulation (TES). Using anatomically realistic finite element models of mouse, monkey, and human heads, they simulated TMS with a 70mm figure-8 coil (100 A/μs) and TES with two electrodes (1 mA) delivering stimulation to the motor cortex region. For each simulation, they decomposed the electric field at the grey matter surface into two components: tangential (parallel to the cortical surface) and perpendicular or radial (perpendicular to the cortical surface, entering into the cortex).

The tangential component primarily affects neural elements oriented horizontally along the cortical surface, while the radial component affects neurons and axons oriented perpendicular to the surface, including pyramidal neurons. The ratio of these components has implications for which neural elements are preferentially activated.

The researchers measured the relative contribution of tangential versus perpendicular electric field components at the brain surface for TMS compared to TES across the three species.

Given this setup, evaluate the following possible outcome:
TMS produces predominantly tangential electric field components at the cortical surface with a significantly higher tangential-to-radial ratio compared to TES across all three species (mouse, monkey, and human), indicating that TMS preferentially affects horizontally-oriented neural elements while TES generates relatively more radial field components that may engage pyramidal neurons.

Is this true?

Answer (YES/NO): NO